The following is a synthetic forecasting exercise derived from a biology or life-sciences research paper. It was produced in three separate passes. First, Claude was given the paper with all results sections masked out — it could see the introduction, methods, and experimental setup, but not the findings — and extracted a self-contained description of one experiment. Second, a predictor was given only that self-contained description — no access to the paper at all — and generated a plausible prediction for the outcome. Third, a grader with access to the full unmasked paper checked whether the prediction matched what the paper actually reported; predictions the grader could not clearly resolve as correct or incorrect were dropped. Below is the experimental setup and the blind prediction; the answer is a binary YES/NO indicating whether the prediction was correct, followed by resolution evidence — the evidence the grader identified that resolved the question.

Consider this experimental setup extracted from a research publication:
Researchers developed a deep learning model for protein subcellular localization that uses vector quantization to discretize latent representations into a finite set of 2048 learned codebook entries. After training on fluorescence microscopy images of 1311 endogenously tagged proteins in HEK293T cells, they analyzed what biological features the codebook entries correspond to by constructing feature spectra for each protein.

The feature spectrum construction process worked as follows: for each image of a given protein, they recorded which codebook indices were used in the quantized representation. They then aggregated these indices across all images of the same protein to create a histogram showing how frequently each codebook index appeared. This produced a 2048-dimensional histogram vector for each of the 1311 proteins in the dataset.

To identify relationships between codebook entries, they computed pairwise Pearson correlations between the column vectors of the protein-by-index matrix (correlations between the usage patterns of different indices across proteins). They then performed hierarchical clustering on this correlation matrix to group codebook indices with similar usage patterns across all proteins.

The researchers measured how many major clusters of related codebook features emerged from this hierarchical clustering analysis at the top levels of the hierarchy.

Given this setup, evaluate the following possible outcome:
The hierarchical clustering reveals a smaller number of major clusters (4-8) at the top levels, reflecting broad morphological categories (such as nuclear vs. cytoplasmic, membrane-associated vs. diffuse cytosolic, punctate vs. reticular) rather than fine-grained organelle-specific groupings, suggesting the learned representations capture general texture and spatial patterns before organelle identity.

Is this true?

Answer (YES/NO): NO